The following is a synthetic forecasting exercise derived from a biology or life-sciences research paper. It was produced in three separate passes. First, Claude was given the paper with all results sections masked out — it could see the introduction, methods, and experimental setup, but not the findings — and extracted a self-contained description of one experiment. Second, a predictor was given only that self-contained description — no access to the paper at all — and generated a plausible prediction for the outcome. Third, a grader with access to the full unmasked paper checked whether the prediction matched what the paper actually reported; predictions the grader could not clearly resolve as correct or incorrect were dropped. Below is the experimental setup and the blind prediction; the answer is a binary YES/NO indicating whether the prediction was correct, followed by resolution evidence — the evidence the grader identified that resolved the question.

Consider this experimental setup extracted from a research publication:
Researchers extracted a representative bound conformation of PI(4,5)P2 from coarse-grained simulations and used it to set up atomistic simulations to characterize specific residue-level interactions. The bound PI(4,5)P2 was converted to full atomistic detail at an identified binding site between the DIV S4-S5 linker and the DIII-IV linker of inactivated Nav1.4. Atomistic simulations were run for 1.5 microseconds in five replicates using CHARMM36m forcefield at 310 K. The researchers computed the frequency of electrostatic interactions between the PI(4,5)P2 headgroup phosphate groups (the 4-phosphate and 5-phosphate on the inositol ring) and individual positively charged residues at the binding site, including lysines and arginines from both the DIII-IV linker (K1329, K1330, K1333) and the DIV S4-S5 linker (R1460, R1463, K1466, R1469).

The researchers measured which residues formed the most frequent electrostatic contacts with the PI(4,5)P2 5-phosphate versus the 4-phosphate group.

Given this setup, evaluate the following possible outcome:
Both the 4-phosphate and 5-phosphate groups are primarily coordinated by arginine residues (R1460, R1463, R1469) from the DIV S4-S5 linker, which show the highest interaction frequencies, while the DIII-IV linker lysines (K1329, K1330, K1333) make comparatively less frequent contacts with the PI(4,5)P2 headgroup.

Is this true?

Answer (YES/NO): NO